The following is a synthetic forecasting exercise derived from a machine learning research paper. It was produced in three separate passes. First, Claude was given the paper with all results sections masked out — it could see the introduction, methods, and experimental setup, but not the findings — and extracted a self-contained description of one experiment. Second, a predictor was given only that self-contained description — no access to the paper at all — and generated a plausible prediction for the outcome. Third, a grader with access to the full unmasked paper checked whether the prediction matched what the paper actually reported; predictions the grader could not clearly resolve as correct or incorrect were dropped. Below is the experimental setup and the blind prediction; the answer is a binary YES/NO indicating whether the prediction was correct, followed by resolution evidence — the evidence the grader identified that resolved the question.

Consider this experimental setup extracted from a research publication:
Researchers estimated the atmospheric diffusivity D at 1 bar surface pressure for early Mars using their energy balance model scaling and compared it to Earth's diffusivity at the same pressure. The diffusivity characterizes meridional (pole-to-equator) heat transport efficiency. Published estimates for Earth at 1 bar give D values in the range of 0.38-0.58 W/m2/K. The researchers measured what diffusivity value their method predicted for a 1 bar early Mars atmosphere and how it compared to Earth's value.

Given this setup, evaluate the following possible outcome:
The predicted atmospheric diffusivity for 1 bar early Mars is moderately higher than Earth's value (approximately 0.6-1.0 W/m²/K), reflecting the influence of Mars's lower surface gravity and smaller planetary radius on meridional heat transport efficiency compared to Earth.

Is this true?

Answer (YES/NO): YES